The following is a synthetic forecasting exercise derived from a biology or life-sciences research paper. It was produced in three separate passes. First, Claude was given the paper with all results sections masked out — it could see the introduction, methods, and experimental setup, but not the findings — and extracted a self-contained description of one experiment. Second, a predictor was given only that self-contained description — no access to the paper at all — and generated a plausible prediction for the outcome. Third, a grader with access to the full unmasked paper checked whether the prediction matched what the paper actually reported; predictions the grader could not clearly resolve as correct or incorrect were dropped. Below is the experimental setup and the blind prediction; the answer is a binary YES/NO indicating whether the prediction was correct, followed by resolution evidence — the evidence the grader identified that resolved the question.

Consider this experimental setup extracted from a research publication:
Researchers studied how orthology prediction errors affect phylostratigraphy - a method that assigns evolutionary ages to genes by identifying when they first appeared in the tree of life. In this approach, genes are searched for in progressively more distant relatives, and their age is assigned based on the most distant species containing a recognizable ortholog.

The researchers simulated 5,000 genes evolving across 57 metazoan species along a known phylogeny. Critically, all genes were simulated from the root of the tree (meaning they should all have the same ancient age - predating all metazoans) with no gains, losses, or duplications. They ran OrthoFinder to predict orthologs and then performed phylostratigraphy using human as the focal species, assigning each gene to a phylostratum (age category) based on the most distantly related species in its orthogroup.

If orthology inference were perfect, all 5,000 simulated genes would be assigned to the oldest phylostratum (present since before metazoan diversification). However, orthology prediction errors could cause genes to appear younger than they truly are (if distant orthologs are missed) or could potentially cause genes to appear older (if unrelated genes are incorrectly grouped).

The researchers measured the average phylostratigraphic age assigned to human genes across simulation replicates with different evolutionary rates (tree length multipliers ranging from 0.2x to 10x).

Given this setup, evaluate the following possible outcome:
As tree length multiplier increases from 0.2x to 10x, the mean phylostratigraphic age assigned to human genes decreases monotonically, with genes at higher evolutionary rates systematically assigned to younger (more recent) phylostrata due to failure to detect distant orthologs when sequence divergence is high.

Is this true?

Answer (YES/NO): YES